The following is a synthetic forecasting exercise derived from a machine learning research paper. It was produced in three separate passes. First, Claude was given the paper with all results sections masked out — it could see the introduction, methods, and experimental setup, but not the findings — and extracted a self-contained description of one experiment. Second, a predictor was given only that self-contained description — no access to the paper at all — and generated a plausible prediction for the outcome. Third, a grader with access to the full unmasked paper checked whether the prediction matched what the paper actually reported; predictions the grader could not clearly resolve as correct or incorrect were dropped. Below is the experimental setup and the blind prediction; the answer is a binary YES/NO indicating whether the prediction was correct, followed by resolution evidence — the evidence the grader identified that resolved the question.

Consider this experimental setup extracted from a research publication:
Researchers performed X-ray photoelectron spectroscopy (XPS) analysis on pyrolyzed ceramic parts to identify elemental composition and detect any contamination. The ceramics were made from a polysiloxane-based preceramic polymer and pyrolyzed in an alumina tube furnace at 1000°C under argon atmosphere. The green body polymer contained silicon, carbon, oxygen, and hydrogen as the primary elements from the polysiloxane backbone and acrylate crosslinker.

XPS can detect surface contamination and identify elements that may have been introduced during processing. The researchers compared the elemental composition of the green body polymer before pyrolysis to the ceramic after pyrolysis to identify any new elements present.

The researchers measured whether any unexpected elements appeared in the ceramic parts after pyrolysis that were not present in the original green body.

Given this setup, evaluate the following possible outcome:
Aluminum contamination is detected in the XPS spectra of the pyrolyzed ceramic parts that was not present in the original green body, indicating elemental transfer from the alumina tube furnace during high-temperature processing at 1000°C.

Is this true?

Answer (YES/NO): NO